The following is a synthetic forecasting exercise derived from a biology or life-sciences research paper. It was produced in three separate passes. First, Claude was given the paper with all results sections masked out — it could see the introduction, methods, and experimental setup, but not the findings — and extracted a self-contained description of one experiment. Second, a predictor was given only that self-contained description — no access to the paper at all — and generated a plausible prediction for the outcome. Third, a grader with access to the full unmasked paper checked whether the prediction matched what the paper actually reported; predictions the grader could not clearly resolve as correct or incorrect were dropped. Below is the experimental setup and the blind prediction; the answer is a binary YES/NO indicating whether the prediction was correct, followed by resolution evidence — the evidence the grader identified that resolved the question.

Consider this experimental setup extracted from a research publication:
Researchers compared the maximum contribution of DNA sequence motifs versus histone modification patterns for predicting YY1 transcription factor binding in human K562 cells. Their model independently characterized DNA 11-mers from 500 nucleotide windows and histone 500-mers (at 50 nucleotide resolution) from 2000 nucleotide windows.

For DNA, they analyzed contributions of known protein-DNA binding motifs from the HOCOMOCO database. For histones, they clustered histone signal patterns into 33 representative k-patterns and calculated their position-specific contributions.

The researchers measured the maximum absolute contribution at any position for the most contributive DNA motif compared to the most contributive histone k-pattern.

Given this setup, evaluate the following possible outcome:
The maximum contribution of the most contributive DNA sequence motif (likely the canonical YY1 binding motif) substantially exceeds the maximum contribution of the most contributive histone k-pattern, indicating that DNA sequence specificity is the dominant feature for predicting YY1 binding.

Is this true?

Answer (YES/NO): YES